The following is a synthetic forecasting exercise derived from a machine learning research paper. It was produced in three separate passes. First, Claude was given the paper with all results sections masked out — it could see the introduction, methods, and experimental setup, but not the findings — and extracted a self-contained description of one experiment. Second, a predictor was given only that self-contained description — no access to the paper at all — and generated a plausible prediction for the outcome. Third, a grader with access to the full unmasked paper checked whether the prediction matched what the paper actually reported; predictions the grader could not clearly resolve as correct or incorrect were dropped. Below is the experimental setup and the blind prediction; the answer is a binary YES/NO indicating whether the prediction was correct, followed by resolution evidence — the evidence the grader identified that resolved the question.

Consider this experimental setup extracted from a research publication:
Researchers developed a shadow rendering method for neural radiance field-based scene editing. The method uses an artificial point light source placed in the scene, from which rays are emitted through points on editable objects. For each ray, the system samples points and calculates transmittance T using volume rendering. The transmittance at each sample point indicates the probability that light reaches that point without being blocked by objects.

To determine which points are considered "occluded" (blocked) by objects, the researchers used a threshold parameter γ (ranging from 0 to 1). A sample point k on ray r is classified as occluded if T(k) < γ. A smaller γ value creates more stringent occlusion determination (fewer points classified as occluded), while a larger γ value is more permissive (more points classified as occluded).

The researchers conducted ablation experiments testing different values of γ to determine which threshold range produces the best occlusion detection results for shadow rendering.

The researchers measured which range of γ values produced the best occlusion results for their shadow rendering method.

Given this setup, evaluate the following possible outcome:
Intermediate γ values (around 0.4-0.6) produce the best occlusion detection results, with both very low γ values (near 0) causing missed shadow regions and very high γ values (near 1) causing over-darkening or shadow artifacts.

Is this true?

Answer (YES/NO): NO